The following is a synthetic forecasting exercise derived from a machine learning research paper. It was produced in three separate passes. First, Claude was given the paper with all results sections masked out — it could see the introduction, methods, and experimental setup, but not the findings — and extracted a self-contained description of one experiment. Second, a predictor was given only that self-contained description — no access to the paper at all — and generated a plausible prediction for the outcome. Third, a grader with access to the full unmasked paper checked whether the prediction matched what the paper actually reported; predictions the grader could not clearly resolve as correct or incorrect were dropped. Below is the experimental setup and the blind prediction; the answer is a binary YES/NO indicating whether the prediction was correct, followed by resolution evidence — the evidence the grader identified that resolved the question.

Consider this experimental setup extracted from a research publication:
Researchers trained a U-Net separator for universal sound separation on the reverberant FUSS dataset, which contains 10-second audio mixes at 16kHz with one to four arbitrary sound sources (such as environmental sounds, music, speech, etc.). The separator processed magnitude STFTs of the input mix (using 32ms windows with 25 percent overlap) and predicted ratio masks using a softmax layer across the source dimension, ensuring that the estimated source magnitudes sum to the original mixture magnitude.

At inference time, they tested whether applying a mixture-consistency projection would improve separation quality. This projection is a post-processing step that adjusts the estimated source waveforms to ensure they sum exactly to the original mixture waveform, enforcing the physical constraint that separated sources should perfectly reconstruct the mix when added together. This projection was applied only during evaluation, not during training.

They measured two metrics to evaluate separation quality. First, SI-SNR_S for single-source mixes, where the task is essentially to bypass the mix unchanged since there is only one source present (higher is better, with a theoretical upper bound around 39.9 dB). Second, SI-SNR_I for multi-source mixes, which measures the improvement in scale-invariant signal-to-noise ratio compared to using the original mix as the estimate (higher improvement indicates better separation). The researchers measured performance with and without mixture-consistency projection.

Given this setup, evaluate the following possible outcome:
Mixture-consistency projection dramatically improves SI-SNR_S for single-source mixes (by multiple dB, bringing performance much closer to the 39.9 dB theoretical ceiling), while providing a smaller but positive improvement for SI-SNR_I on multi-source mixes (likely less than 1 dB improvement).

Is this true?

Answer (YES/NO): NO